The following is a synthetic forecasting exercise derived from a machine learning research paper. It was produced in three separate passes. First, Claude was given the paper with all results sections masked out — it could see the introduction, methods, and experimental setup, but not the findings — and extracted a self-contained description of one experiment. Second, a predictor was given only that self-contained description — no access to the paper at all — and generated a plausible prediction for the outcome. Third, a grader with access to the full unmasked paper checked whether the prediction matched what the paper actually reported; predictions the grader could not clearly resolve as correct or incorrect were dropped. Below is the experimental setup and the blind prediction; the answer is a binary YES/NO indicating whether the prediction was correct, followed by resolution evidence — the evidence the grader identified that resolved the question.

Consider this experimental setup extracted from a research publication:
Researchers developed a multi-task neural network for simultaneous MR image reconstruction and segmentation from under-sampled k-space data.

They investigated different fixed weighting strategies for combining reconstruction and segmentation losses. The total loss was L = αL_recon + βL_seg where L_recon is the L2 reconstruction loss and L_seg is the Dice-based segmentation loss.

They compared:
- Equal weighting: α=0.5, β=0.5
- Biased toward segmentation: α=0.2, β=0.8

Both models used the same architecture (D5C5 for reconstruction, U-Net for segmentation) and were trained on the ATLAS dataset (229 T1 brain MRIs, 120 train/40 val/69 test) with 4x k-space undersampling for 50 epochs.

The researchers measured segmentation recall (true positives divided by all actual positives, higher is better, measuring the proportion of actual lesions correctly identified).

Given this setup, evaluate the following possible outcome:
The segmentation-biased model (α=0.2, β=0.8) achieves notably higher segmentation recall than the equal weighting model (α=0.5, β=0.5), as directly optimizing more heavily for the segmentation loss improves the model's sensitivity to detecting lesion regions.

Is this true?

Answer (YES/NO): NO